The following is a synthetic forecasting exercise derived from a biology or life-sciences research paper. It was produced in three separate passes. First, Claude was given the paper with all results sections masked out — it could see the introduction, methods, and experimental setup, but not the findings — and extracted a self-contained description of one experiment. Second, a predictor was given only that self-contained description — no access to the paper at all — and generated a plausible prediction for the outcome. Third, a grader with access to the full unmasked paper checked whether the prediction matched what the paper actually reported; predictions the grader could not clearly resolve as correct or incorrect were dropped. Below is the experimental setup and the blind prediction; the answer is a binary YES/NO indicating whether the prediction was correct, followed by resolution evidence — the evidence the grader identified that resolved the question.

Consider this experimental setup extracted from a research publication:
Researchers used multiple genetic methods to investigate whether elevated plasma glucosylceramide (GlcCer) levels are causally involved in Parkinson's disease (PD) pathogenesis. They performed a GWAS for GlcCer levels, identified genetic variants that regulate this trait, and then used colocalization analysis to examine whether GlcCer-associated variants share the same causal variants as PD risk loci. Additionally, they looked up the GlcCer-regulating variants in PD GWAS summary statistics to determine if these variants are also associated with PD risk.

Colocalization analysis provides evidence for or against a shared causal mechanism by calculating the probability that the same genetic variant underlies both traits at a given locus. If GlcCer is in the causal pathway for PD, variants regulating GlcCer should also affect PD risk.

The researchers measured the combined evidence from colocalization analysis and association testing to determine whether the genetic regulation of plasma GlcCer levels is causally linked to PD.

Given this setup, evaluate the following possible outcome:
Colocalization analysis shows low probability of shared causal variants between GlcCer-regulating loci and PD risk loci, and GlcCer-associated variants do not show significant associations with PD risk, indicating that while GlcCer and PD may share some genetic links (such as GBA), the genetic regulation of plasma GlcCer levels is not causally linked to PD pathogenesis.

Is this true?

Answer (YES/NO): YES